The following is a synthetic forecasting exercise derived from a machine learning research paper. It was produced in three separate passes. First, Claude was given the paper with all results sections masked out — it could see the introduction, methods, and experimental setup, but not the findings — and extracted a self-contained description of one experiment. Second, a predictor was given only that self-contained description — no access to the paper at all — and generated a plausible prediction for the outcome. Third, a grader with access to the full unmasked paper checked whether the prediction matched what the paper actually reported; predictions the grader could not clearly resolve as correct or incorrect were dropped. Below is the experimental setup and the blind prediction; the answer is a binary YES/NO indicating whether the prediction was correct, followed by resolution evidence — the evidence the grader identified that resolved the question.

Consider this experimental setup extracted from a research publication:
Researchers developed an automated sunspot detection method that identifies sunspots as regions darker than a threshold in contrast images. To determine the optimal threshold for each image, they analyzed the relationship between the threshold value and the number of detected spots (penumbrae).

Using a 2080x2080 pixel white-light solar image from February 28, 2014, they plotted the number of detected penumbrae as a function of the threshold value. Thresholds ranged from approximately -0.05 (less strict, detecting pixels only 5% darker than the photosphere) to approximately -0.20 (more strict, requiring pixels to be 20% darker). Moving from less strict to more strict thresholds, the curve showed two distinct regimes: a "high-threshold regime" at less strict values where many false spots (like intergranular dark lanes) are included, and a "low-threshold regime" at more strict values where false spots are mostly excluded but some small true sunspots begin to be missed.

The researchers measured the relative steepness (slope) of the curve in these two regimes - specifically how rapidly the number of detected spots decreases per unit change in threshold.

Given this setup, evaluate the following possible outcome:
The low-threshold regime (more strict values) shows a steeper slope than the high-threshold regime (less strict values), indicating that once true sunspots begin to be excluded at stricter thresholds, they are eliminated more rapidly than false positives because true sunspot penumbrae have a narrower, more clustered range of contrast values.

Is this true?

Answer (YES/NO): NO